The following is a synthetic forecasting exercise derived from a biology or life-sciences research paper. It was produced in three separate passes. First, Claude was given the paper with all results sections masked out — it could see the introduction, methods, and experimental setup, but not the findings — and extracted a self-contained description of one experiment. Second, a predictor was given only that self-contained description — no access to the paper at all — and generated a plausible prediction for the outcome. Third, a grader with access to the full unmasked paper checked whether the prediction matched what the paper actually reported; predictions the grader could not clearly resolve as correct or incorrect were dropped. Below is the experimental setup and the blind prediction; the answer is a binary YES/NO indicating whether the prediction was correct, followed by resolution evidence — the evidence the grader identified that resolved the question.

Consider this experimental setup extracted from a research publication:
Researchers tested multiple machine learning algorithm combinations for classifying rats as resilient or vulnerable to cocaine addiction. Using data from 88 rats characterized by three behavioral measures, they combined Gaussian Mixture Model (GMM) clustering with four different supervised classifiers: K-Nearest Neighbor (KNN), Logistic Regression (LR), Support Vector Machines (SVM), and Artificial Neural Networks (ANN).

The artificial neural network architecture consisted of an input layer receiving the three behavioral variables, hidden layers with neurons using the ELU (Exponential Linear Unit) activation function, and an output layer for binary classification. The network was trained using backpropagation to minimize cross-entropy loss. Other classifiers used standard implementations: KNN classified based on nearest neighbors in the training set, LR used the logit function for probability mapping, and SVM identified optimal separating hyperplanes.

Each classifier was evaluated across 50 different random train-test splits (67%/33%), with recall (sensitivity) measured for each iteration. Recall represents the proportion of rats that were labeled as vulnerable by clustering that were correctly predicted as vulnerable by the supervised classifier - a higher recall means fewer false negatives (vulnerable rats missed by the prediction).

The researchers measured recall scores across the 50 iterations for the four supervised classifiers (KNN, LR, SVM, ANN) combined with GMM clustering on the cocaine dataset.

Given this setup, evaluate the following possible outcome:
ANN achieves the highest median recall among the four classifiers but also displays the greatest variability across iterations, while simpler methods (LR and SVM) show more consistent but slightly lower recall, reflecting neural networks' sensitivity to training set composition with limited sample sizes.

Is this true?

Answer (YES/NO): NO